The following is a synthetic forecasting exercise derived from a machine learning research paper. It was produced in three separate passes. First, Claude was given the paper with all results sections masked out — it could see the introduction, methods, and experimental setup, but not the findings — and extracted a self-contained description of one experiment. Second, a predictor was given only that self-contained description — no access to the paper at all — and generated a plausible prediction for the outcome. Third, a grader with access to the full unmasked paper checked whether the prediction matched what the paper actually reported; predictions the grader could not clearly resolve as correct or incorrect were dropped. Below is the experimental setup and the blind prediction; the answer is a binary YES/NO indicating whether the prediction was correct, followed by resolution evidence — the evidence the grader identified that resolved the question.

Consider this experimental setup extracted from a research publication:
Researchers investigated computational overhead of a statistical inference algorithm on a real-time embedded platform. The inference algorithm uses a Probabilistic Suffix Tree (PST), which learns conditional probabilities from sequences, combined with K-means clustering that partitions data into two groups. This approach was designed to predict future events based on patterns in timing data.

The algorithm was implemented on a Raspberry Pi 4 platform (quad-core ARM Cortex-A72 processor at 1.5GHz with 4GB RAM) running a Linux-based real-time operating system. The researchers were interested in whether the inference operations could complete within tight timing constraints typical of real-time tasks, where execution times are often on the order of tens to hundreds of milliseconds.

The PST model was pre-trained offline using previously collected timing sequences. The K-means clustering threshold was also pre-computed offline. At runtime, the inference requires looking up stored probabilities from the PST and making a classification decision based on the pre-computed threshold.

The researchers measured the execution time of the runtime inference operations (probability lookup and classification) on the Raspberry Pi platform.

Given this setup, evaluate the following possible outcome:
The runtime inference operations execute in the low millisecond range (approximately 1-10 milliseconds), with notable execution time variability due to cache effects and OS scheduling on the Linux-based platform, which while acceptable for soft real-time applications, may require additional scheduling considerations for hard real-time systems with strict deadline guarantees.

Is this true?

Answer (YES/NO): NO